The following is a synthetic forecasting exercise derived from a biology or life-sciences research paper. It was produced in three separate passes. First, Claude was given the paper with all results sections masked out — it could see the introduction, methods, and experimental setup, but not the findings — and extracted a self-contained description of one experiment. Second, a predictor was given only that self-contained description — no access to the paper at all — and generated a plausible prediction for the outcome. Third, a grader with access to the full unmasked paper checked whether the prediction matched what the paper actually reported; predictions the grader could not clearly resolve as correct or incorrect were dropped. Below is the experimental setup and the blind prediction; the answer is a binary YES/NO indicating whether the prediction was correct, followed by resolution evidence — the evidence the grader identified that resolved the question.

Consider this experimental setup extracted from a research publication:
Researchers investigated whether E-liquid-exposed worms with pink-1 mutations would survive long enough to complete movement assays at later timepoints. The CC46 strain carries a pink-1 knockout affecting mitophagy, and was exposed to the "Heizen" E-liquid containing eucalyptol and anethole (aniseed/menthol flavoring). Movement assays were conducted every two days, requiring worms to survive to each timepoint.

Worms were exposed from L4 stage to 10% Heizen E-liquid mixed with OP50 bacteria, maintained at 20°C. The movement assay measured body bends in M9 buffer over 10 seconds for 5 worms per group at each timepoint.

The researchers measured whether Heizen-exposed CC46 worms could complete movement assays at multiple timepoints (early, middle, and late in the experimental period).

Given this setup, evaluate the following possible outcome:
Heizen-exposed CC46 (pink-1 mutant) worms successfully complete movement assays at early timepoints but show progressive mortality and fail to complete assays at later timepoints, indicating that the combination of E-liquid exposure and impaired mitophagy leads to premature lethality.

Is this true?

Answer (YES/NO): YES